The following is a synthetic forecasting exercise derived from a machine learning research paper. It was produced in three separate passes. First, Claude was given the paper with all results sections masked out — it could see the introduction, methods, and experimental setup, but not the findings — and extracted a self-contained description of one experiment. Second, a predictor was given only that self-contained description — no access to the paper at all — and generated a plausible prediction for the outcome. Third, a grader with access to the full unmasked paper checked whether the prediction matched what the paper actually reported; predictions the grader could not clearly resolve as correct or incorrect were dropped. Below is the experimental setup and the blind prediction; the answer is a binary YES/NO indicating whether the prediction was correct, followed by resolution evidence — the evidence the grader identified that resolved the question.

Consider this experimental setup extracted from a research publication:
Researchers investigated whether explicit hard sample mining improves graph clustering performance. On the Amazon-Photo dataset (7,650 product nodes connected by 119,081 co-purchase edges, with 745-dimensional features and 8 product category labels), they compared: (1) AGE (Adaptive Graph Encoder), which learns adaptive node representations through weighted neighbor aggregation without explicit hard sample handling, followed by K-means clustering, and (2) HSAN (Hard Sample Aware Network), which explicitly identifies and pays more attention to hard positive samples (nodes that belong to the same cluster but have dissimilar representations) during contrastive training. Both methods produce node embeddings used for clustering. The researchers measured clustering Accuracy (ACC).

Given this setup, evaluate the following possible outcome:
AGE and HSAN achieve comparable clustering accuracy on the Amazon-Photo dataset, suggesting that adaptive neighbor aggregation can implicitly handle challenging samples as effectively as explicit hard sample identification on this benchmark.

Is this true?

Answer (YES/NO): NO